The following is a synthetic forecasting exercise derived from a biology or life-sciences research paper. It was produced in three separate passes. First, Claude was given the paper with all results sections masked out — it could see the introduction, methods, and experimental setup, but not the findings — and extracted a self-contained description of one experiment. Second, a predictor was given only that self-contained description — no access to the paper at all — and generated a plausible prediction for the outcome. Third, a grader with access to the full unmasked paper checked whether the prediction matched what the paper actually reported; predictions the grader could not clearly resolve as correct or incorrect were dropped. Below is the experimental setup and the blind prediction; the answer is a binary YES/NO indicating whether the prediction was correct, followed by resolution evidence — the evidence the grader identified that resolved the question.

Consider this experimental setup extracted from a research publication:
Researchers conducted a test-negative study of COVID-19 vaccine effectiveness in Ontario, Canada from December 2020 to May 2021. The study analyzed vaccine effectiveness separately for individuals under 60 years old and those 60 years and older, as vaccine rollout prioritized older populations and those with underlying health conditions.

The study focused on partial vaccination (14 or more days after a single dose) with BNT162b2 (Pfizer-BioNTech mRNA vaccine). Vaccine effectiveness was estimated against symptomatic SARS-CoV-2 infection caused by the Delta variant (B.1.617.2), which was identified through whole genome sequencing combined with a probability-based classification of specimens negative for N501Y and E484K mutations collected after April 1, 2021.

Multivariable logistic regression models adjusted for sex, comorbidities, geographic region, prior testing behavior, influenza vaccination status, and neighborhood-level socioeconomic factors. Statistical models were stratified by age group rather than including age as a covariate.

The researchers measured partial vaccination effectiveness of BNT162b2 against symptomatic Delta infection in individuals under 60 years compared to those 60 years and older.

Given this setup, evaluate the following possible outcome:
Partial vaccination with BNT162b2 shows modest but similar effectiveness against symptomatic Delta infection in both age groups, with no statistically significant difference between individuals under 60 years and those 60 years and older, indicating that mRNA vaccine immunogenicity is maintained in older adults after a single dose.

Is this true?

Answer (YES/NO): NO